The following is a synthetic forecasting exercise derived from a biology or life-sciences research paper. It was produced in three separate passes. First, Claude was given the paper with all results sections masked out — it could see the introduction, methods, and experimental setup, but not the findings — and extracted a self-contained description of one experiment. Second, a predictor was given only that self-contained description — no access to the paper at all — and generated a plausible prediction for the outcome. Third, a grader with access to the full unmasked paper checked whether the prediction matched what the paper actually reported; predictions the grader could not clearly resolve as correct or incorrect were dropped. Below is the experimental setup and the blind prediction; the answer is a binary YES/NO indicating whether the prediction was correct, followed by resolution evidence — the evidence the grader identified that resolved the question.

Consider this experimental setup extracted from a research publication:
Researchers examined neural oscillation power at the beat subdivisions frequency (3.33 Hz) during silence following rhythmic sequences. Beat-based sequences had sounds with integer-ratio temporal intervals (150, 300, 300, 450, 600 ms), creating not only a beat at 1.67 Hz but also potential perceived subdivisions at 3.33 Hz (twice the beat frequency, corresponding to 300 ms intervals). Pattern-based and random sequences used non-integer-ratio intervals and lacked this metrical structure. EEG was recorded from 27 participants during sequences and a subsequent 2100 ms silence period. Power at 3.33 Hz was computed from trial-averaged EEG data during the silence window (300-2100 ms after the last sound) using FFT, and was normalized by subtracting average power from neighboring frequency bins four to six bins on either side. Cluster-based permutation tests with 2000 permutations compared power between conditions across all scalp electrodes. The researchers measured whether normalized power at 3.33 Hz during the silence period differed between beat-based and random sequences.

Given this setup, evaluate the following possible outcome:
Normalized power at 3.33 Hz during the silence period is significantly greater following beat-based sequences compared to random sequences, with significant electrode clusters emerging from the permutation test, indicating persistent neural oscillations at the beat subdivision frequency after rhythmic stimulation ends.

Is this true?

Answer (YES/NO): NO